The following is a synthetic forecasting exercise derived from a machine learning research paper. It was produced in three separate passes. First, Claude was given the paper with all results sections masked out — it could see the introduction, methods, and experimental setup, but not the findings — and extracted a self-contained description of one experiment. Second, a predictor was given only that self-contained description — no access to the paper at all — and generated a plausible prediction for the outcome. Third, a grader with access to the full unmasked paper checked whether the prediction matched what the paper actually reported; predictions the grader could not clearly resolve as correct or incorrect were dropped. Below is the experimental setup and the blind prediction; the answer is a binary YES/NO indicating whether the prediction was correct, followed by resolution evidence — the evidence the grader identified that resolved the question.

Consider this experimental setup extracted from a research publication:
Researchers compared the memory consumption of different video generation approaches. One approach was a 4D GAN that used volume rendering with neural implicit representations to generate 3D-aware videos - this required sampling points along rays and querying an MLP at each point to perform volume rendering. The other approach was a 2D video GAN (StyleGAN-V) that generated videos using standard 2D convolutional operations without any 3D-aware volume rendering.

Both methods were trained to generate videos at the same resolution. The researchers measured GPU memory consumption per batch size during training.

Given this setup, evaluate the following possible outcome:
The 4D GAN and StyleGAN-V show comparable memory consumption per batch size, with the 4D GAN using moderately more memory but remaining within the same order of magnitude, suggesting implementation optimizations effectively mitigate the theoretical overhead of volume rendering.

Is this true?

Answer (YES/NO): NO